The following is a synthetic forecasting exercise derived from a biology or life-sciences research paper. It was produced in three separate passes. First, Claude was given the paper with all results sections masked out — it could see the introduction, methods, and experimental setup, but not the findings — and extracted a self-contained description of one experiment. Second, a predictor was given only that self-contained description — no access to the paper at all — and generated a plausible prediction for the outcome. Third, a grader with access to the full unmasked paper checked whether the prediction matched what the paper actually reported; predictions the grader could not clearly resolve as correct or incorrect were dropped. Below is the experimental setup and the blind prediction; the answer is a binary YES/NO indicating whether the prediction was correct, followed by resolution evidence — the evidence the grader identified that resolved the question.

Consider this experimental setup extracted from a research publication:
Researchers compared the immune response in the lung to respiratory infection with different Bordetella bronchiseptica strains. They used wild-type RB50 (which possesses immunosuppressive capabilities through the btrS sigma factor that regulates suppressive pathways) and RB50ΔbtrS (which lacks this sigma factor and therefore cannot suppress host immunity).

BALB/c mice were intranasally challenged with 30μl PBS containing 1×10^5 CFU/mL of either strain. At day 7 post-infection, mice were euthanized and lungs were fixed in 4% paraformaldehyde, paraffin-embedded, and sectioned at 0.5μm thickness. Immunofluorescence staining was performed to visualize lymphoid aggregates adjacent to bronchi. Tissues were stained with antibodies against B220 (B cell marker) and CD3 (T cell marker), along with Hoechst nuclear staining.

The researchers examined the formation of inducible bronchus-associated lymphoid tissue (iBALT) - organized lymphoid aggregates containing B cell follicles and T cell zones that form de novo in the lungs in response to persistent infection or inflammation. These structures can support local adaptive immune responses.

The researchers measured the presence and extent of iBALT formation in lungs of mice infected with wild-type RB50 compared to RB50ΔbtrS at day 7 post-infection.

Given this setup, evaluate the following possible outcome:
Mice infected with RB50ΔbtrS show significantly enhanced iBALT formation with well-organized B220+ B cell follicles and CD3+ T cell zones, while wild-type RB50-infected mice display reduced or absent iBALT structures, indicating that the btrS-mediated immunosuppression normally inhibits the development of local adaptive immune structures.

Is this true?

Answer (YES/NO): YES